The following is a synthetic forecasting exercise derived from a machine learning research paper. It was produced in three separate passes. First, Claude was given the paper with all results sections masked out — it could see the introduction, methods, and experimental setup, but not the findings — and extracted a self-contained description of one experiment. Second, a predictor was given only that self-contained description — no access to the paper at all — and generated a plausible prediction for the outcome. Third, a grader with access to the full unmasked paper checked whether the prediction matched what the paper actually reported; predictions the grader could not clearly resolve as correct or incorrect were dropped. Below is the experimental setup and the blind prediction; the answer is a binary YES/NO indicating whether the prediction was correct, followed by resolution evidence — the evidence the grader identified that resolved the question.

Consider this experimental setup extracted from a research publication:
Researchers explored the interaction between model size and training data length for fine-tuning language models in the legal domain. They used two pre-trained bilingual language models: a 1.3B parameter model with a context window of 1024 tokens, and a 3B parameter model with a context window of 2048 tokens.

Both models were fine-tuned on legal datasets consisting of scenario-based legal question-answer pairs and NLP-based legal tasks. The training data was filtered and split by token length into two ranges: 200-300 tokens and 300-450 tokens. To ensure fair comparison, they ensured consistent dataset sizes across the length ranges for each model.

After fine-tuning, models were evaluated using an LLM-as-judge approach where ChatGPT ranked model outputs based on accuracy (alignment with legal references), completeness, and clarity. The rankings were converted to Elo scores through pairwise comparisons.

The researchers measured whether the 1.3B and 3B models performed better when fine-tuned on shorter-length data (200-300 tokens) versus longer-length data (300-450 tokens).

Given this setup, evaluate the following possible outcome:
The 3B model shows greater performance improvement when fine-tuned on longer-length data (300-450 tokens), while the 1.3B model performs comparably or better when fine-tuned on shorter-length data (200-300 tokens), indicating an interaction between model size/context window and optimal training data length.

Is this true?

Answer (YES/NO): YES